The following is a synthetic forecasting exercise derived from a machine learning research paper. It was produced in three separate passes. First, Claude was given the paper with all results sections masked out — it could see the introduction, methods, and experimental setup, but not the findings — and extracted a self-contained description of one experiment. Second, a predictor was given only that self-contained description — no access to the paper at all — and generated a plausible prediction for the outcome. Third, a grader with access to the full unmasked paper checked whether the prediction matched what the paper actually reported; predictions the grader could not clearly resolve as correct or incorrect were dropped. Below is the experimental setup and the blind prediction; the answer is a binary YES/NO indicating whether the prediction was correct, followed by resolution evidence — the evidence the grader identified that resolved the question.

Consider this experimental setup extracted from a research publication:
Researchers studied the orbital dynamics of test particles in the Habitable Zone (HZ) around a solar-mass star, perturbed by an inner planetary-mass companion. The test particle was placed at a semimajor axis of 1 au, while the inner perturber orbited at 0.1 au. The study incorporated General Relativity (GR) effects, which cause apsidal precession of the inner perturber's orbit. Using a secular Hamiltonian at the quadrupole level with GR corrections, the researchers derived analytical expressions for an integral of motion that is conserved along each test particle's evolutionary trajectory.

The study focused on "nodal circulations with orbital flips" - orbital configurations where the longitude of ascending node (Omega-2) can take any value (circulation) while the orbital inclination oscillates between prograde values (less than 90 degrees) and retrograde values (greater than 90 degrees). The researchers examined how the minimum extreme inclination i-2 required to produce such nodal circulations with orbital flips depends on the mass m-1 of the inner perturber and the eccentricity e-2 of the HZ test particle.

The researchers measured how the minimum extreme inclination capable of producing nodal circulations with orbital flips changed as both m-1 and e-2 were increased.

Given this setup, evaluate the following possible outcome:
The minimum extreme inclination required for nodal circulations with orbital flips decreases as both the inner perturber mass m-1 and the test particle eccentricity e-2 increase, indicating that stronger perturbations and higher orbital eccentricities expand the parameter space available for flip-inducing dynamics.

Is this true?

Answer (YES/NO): YES